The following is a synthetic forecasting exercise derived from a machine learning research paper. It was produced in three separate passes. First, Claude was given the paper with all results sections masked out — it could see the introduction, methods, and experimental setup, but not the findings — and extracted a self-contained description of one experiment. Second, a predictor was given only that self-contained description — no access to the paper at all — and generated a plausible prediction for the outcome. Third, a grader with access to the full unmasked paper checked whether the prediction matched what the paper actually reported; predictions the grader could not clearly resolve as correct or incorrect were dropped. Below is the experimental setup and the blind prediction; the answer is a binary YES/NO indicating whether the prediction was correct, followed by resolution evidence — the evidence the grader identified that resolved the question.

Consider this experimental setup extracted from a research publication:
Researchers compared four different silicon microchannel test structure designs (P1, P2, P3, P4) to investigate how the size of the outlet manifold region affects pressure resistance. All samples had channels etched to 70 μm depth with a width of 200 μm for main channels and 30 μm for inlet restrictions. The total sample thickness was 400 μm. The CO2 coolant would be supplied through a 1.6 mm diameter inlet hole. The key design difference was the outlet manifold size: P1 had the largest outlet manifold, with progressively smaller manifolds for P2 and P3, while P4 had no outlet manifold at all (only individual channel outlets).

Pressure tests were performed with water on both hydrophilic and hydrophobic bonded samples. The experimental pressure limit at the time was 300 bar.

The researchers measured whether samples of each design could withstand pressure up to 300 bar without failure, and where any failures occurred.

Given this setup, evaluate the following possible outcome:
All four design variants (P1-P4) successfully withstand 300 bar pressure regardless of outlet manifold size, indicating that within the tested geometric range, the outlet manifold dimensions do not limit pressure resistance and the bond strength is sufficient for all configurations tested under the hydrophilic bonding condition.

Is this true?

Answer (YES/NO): NO